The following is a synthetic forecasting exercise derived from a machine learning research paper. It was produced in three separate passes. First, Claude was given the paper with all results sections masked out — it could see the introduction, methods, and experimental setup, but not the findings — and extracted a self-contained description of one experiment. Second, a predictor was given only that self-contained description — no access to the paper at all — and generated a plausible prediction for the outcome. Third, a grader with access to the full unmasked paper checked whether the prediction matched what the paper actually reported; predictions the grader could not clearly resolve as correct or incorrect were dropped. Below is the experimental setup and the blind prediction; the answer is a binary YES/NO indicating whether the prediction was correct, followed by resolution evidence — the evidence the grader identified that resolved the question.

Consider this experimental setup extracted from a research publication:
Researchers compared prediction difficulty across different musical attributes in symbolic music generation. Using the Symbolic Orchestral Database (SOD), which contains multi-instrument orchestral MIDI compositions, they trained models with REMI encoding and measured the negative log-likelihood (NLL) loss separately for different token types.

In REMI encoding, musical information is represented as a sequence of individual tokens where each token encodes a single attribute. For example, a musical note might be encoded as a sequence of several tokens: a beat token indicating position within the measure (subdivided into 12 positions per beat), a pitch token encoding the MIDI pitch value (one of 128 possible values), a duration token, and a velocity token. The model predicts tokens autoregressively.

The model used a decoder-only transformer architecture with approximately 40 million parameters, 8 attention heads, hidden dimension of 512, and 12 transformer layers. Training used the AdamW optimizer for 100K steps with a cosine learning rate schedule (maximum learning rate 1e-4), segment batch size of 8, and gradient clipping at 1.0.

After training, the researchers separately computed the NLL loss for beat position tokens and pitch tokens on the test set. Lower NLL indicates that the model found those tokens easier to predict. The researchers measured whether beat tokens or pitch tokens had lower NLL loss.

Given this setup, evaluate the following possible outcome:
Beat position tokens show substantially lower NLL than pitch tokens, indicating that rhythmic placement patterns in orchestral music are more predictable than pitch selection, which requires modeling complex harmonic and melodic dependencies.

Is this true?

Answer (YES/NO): YES